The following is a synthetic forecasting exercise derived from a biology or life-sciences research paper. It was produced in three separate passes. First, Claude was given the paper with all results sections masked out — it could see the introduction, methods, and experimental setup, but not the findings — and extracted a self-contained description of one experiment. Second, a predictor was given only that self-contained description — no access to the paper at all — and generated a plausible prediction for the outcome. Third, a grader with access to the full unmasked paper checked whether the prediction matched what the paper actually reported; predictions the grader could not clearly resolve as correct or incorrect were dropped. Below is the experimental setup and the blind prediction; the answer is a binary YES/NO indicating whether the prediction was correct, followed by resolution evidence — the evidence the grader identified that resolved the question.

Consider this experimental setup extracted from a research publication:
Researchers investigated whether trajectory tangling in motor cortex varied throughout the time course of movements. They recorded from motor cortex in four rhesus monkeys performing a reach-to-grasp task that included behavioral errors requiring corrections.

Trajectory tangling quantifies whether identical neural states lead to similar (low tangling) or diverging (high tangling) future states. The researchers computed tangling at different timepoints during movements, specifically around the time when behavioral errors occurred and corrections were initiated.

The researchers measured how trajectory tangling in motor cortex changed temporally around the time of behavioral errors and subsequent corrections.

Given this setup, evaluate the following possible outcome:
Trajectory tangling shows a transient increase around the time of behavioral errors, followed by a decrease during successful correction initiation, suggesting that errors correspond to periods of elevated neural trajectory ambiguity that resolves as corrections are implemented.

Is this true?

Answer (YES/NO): NO